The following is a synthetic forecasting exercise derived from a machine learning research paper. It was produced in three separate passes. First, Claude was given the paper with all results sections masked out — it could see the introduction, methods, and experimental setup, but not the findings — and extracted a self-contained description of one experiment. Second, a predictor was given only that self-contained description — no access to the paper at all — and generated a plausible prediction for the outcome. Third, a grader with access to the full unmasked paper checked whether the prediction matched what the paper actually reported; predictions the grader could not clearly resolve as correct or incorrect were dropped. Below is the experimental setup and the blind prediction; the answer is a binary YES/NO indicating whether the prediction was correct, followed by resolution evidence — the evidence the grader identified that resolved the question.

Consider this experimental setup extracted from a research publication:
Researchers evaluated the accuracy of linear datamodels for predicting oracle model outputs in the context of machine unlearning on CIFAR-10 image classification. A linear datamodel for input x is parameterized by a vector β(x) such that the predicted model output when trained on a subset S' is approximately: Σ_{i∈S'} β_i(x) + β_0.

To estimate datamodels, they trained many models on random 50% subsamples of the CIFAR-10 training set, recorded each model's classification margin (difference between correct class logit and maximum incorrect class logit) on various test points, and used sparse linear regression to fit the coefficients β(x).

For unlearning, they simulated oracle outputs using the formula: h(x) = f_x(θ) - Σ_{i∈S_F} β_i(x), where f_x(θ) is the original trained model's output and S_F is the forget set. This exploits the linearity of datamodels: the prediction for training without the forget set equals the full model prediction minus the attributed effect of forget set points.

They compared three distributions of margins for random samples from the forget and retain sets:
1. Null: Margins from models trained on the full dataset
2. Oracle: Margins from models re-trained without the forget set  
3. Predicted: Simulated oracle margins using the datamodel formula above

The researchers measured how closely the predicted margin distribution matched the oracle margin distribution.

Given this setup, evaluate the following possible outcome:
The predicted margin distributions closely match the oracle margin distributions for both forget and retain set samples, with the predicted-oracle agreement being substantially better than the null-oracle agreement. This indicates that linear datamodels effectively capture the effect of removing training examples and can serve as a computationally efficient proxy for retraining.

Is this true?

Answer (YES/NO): YES